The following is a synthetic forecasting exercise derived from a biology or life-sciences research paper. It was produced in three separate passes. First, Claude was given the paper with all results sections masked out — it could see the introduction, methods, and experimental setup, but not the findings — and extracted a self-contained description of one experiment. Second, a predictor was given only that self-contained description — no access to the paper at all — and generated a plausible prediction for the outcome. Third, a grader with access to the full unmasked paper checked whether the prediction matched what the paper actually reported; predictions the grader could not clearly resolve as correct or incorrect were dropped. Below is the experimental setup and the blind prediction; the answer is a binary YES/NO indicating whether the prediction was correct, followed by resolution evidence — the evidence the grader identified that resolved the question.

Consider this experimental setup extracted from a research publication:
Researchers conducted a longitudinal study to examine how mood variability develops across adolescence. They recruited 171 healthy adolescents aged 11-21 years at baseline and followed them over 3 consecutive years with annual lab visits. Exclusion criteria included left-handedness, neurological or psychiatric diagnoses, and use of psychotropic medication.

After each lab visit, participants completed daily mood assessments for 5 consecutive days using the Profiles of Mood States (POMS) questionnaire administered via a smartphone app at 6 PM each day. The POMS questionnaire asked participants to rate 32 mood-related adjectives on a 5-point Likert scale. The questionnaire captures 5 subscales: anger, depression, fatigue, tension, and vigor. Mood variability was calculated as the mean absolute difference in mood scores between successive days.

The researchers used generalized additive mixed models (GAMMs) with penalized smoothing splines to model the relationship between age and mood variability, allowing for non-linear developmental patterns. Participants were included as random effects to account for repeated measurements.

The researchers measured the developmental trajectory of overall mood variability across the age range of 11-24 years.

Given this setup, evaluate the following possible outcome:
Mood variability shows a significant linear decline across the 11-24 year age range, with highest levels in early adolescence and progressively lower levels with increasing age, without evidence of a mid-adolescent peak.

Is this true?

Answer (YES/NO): NO